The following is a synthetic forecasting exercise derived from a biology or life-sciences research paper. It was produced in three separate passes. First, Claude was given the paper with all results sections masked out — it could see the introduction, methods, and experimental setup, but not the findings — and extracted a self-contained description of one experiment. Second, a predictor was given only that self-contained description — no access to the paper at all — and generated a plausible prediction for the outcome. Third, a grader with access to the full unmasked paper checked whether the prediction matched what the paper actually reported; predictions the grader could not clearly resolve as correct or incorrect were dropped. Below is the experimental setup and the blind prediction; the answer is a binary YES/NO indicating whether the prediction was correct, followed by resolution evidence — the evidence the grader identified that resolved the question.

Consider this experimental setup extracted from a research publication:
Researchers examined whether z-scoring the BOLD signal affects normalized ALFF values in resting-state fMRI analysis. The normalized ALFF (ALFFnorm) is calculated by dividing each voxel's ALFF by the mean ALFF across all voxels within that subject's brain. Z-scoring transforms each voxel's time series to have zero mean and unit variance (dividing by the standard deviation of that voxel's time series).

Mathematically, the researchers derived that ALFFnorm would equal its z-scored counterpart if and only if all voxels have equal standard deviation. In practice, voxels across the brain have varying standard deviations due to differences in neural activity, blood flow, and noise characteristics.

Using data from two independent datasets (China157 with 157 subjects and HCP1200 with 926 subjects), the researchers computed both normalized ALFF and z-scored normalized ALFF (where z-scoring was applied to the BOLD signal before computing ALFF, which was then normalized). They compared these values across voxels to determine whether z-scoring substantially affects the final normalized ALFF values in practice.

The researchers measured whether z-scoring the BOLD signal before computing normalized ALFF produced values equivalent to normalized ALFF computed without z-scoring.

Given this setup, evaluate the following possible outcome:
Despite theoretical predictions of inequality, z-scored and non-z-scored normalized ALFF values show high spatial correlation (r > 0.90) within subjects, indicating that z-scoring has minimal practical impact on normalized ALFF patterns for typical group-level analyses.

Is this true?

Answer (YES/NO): NO